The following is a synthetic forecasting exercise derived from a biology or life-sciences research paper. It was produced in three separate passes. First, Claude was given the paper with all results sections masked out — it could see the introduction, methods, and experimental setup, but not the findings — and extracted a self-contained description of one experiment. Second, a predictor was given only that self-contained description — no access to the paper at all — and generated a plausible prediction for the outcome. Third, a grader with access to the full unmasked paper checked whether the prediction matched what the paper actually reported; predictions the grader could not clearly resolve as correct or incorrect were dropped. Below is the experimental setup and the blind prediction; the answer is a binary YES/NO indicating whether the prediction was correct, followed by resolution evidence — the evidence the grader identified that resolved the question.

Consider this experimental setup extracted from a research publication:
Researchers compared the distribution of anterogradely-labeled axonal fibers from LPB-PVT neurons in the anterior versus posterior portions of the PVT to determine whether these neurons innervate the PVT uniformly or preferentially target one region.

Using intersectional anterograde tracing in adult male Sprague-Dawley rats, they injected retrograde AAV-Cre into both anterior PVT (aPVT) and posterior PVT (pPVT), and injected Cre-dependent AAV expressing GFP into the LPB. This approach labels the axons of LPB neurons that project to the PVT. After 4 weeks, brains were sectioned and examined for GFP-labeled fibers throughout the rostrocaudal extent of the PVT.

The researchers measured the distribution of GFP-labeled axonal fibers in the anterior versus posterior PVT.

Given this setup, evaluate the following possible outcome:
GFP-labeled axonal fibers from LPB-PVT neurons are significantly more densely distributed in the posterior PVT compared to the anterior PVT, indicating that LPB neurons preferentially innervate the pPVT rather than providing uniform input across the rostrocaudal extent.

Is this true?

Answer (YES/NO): NO